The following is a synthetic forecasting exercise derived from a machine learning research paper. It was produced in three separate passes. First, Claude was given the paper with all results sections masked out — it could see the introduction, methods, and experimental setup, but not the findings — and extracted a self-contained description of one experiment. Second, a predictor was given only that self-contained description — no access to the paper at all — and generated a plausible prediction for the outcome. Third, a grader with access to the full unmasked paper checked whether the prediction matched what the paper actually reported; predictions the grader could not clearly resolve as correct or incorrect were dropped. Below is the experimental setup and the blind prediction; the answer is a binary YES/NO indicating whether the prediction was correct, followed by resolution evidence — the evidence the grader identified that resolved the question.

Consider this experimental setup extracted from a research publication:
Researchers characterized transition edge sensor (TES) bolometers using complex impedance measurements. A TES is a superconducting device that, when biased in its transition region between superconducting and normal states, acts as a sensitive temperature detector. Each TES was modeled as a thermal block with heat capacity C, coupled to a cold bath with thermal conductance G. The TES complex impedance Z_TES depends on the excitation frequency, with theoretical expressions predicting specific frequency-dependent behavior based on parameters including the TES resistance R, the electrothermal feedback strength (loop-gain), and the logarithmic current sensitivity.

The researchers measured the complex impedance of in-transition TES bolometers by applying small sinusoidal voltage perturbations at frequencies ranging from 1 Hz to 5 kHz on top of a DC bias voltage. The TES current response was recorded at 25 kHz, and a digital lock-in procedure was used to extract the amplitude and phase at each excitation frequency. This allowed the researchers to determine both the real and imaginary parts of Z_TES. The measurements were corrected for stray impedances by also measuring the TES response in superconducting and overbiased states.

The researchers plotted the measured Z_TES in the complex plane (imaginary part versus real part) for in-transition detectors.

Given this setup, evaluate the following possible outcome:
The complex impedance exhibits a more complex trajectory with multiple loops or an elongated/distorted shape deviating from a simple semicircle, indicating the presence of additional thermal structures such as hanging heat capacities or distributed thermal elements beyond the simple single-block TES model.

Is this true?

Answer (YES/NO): NO